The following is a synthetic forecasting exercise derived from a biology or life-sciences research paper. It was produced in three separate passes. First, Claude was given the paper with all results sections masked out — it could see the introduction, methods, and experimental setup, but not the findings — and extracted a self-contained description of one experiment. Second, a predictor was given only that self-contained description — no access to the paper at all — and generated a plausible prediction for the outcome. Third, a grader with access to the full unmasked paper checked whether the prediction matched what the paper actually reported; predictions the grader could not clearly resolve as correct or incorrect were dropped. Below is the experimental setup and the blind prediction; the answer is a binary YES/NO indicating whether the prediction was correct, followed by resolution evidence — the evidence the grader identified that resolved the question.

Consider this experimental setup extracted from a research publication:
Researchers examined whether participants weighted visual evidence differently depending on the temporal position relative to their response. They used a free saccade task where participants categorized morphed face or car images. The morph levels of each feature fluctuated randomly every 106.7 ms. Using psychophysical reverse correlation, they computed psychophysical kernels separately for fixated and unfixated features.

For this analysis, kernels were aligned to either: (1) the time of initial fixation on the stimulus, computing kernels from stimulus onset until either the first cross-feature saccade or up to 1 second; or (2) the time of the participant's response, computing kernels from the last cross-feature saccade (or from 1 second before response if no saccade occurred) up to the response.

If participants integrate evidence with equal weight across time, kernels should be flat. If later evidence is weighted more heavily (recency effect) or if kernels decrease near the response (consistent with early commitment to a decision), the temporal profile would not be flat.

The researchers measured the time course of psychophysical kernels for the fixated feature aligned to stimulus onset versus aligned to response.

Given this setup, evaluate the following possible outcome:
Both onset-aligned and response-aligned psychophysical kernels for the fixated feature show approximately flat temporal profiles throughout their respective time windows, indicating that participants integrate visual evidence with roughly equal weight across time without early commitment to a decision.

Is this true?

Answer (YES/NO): NO